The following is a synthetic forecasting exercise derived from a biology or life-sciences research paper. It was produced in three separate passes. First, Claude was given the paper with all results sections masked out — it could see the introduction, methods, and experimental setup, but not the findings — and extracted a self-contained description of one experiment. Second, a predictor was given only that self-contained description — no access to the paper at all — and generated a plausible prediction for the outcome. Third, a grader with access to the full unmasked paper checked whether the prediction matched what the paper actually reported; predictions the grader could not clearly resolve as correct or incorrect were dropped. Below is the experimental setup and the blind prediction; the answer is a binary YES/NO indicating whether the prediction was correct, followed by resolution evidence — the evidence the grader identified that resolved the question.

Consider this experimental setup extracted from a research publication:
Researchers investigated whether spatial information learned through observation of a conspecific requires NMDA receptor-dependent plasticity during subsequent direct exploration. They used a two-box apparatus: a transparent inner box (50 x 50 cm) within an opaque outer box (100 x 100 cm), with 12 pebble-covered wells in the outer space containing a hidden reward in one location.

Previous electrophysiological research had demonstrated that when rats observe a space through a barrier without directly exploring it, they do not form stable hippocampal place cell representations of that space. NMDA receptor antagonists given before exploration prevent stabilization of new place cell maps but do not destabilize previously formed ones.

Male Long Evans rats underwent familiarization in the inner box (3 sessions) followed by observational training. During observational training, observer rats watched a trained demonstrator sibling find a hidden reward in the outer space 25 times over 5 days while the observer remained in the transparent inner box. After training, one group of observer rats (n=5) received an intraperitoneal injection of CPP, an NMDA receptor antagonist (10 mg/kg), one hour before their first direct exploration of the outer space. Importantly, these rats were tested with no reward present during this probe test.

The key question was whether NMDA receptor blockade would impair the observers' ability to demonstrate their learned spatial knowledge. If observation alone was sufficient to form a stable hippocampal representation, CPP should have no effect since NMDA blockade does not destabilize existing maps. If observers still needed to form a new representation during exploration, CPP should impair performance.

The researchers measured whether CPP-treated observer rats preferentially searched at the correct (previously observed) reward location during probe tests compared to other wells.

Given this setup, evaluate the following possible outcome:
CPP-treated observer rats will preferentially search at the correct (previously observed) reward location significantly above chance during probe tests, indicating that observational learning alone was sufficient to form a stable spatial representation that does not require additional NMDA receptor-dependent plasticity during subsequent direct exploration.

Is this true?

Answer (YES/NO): YES